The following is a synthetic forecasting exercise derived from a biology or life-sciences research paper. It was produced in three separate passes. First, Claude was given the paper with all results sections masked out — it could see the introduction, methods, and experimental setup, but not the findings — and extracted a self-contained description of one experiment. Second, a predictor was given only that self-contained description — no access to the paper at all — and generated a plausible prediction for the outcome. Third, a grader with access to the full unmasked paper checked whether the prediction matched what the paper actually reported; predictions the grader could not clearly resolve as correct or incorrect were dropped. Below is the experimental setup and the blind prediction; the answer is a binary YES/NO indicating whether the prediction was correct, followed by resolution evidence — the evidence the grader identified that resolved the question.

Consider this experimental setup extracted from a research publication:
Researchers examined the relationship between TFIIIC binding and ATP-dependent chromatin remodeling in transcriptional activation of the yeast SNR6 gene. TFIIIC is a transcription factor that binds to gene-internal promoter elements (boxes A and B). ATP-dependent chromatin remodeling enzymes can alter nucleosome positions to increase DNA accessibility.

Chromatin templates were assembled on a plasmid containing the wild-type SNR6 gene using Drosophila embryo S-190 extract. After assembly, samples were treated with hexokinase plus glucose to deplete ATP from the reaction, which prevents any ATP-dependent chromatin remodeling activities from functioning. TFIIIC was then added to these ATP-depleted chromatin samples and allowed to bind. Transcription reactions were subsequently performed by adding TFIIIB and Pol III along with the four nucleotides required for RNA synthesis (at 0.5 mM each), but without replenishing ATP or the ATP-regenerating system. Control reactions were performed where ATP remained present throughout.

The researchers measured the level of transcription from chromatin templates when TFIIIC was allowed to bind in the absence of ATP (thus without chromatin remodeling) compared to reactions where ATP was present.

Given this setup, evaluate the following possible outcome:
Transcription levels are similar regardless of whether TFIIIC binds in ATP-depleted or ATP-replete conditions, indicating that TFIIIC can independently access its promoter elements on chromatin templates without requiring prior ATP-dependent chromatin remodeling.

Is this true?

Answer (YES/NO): NO